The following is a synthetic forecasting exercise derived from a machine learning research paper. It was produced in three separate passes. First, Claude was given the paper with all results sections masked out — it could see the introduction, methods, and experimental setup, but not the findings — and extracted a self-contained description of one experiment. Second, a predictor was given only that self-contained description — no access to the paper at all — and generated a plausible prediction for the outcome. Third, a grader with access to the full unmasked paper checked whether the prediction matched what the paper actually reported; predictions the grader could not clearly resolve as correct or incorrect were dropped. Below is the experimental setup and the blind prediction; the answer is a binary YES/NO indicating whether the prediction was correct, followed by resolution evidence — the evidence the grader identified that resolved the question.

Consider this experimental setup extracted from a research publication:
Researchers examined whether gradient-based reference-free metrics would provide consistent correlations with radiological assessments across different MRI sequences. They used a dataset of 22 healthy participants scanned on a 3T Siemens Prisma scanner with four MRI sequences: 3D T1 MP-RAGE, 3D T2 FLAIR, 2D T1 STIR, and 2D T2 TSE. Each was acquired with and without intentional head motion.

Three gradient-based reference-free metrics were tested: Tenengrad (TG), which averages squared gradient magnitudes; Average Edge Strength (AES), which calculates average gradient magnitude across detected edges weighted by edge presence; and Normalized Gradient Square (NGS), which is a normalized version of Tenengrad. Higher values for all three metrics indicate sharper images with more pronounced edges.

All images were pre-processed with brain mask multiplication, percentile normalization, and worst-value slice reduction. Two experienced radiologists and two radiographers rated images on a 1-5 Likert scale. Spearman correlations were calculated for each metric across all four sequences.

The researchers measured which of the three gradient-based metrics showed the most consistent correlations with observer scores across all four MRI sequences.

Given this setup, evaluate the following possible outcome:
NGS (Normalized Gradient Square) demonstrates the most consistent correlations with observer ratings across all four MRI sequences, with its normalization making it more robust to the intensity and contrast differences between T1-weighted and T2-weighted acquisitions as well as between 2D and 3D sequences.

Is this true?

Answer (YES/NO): NO